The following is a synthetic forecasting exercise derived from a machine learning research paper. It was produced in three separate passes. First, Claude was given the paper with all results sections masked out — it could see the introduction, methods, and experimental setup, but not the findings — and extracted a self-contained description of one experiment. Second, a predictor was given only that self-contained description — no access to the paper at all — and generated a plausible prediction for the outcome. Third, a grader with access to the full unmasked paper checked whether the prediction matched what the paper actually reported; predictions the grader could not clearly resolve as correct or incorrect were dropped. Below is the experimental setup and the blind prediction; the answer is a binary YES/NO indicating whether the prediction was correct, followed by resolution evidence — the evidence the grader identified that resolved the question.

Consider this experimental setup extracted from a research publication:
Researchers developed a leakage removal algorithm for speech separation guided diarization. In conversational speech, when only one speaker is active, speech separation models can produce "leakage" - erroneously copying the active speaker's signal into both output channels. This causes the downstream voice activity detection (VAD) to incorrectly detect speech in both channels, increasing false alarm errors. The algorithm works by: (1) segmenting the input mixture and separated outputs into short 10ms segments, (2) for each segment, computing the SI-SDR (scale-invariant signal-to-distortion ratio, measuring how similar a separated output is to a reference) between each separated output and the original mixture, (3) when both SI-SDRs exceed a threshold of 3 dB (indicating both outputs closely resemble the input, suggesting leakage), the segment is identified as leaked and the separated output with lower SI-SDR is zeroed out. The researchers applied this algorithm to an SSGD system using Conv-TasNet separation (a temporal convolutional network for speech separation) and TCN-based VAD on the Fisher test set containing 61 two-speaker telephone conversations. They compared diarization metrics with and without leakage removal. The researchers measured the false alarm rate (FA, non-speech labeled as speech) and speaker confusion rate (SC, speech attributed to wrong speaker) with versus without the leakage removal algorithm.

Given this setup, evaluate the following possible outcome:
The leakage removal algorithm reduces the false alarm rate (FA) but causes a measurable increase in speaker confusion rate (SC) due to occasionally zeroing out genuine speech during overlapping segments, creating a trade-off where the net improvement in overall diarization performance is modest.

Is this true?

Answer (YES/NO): NO